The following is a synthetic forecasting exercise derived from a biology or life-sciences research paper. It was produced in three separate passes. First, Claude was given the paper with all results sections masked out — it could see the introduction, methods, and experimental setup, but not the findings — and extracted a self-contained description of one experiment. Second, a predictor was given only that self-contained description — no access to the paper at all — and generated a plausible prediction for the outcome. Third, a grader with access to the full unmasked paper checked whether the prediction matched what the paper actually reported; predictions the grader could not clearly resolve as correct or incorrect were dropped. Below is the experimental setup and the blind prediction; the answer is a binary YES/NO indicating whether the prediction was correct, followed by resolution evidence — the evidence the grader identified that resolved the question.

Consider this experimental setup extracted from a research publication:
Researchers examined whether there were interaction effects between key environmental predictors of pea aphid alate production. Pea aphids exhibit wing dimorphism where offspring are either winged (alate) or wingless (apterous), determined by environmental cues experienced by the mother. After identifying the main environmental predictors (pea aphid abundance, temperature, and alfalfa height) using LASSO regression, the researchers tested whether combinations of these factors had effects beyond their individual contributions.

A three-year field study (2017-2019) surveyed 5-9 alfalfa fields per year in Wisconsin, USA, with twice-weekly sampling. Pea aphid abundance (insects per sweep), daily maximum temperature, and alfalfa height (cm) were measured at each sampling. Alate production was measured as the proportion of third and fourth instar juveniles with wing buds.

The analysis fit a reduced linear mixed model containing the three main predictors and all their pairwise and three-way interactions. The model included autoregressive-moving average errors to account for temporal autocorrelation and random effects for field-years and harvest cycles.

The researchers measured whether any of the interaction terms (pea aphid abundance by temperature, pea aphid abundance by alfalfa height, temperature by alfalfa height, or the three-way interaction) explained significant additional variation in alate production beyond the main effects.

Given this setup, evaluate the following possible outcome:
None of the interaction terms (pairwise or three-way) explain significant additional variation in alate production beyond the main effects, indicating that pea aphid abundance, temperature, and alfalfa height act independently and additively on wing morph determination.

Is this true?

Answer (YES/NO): NO